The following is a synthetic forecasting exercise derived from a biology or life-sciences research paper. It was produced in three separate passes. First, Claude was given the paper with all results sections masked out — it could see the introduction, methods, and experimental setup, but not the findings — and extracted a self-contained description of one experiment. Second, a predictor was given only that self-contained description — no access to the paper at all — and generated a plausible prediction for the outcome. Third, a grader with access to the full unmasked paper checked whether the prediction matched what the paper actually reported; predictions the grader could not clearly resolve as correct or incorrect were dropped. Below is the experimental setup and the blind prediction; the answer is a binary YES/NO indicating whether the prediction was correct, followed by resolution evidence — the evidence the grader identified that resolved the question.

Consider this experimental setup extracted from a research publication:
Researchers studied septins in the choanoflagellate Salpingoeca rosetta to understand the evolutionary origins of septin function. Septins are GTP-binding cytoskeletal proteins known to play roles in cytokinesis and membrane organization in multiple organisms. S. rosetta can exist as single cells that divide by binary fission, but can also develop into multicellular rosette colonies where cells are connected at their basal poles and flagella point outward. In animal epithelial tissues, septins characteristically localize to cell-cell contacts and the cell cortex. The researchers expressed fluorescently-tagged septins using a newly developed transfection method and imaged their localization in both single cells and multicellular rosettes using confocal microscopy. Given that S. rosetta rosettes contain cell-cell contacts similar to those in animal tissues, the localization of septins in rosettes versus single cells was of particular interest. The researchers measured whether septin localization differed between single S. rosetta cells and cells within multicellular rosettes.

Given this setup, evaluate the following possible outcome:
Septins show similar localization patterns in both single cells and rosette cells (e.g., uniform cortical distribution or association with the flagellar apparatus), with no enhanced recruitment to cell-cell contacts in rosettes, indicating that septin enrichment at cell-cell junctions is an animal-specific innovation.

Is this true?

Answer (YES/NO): NO